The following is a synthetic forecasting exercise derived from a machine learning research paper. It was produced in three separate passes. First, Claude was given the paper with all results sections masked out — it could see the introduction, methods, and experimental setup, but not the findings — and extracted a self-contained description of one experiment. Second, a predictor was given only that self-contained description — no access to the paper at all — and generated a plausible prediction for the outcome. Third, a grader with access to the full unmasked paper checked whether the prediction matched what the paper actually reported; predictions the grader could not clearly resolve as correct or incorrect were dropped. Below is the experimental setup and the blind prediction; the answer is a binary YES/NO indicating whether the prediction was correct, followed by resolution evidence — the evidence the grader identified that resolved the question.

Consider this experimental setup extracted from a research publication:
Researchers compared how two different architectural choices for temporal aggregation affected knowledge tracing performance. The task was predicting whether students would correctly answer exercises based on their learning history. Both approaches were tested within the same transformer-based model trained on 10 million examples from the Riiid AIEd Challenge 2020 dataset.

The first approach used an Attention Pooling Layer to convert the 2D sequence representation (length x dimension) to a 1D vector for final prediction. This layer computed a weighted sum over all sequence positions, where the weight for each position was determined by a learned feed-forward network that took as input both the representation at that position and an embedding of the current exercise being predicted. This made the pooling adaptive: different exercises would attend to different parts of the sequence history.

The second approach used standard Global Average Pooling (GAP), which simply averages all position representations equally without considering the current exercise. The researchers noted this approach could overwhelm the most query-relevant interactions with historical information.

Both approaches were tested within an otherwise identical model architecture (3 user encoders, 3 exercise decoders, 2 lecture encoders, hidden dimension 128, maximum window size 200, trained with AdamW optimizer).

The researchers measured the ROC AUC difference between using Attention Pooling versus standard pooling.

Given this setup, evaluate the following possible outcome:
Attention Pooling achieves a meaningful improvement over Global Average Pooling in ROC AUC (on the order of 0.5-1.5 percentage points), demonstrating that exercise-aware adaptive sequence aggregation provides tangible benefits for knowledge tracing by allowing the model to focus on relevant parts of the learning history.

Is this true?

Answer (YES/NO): NO